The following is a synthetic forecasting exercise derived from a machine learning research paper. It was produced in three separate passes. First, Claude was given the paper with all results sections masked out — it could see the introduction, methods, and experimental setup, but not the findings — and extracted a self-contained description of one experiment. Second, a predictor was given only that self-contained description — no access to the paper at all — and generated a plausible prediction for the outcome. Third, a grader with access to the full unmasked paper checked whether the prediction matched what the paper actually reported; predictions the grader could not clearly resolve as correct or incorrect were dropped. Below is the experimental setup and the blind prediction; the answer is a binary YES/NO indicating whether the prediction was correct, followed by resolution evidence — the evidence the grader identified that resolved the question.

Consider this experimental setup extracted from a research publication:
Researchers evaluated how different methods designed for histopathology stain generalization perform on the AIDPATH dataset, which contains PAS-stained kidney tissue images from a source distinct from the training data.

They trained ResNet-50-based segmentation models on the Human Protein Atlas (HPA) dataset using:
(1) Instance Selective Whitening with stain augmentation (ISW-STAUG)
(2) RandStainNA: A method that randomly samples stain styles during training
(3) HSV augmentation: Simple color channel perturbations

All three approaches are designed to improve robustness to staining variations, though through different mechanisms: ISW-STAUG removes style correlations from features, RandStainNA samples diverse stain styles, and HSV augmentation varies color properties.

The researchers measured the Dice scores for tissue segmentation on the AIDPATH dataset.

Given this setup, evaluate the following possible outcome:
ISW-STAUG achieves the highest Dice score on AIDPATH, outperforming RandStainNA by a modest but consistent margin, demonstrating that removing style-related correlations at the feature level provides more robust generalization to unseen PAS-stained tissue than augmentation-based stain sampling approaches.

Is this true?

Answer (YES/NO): NO